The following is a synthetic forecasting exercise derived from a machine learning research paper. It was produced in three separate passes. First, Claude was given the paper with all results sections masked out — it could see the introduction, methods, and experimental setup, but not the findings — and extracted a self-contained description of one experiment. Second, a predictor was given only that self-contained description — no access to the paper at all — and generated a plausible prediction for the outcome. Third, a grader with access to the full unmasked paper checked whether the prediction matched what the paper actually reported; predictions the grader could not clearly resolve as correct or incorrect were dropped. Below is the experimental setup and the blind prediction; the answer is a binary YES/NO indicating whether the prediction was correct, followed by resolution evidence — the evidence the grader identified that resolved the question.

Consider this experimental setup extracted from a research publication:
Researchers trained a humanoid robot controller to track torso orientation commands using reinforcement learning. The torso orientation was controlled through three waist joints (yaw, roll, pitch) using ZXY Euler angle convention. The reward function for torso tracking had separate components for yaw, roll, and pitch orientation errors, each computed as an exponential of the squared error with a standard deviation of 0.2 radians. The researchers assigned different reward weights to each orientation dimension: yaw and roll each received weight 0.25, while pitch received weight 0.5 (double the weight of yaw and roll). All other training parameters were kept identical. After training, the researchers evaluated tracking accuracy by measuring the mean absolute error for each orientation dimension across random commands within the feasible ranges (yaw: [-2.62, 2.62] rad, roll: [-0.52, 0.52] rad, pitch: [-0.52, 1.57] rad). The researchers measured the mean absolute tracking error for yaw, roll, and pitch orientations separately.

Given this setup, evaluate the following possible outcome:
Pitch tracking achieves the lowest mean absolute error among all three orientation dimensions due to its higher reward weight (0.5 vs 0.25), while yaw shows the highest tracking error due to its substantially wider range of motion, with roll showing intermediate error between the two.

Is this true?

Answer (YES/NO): NO